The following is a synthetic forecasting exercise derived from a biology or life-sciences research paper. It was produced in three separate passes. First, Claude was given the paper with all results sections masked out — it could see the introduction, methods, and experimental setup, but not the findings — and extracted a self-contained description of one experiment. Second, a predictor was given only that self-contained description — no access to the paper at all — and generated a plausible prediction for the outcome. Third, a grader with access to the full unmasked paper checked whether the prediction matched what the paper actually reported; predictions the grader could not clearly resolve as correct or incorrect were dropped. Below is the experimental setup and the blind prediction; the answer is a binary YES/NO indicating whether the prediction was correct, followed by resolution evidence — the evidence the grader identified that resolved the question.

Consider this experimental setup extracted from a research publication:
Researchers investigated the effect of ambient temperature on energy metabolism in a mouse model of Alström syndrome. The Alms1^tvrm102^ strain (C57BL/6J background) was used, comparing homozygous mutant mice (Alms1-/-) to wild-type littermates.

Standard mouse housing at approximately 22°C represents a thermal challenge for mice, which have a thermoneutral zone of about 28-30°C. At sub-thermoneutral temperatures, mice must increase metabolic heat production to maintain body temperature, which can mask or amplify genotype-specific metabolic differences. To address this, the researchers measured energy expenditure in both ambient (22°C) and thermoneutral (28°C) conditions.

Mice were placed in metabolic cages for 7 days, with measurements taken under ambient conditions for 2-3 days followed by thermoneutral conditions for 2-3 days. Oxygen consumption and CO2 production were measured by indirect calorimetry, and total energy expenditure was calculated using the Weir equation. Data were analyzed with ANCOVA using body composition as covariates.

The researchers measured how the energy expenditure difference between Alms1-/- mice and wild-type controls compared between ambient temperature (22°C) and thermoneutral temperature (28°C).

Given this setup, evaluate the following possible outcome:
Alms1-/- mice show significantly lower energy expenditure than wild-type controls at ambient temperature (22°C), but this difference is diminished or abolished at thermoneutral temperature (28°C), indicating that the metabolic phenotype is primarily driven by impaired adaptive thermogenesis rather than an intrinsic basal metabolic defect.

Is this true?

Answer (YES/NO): NO